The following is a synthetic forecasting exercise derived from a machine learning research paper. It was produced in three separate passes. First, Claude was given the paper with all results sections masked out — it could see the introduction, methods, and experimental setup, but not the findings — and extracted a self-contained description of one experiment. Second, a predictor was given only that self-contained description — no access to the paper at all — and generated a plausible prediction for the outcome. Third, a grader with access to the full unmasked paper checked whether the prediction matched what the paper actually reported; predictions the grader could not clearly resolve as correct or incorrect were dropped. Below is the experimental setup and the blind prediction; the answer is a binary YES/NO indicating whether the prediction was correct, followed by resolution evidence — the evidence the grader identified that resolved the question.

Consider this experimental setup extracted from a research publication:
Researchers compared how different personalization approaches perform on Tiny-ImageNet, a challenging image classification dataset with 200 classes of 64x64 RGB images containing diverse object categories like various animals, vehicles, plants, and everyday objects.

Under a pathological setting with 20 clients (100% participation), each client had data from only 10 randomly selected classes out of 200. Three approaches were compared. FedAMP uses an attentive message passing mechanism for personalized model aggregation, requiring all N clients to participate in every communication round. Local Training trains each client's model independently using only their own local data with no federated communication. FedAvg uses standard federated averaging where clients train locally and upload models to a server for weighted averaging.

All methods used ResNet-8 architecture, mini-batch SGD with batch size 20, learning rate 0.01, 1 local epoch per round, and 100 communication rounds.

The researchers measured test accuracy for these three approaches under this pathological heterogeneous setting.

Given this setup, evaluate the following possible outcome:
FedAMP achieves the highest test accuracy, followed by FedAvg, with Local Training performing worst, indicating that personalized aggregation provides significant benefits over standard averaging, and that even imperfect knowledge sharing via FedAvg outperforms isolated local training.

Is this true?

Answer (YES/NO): NO